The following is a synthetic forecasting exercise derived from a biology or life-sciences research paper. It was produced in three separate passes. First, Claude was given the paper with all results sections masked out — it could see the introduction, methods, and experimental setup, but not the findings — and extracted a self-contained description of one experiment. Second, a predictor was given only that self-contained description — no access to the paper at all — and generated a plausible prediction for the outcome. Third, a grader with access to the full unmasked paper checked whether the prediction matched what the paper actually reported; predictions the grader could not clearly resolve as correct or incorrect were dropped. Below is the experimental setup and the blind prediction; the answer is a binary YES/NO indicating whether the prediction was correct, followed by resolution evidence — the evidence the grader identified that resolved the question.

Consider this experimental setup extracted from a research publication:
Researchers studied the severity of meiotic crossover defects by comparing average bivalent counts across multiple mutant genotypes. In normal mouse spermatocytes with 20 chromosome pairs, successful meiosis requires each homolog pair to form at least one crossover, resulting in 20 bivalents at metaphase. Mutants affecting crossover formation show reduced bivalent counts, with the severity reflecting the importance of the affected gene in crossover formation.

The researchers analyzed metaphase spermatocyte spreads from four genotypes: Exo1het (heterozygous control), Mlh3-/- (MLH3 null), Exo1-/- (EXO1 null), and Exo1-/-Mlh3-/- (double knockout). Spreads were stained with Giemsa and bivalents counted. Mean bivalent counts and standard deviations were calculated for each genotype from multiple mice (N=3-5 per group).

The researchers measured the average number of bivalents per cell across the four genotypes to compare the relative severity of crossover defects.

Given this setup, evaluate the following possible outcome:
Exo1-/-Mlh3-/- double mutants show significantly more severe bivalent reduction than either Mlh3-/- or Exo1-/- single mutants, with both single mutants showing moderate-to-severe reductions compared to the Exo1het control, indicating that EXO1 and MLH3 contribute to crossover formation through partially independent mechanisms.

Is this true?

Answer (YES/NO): NO